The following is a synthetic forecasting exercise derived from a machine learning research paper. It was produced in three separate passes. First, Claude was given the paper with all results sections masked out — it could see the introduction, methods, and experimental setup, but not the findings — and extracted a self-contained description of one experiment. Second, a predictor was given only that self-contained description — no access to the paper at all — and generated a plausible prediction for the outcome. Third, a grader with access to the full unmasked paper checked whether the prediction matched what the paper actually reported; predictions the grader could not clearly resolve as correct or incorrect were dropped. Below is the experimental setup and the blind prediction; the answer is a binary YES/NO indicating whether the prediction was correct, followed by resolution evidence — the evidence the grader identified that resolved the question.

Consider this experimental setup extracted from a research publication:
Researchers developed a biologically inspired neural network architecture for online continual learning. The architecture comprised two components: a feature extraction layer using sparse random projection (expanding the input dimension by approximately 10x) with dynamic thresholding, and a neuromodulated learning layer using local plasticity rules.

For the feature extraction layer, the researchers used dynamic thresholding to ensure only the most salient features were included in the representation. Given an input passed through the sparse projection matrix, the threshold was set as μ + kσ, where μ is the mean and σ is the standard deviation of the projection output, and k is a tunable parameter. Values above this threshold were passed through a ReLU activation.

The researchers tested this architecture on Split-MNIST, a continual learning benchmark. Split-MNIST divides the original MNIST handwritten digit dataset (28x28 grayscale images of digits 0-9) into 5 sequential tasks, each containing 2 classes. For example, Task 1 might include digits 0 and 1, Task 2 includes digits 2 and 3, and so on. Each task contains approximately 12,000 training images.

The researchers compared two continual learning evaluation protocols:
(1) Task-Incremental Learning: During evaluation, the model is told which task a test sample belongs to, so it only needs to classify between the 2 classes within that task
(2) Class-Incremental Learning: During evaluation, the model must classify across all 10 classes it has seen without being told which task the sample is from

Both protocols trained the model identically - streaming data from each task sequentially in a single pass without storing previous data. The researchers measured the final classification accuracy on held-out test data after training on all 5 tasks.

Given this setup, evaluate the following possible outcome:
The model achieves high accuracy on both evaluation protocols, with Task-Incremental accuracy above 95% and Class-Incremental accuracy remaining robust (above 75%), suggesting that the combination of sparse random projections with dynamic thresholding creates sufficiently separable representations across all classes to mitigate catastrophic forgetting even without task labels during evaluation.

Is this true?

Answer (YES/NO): YES